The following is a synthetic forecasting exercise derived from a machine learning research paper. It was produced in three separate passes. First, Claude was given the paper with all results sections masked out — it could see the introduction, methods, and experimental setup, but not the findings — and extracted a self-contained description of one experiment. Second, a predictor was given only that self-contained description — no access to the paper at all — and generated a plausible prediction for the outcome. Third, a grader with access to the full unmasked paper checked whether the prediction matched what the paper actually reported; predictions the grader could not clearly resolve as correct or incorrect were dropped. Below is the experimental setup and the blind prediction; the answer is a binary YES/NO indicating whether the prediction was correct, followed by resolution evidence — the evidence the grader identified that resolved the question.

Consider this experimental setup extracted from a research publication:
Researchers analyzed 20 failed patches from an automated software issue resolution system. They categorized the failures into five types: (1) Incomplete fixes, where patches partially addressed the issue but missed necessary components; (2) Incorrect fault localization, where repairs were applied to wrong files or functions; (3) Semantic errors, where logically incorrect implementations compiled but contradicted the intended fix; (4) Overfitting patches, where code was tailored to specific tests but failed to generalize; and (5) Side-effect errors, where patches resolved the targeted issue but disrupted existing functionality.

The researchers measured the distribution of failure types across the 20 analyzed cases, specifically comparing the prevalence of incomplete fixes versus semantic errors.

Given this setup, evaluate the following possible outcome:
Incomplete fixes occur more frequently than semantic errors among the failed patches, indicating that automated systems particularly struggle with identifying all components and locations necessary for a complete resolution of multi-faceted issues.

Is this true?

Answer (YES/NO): YES